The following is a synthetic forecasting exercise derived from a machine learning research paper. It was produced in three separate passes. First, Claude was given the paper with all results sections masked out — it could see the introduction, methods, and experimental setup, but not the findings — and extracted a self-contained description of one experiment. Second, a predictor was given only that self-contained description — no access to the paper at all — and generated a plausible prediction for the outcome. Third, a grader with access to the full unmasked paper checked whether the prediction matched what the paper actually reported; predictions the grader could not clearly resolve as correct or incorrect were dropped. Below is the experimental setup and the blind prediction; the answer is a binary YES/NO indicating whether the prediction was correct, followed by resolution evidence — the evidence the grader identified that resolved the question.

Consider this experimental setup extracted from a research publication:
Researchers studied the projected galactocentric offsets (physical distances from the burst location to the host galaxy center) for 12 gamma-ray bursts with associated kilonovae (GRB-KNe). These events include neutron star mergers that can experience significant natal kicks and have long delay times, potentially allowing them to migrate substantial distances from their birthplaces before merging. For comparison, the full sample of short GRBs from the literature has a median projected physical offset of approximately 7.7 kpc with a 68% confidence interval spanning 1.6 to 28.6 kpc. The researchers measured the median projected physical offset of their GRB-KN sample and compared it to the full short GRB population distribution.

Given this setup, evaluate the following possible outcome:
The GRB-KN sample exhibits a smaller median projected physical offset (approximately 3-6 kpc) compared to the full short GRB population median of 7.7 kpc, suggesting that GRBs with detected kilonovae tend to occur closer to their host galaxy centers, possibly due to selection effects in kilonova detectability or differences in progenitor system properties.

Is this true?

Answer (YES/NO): NO